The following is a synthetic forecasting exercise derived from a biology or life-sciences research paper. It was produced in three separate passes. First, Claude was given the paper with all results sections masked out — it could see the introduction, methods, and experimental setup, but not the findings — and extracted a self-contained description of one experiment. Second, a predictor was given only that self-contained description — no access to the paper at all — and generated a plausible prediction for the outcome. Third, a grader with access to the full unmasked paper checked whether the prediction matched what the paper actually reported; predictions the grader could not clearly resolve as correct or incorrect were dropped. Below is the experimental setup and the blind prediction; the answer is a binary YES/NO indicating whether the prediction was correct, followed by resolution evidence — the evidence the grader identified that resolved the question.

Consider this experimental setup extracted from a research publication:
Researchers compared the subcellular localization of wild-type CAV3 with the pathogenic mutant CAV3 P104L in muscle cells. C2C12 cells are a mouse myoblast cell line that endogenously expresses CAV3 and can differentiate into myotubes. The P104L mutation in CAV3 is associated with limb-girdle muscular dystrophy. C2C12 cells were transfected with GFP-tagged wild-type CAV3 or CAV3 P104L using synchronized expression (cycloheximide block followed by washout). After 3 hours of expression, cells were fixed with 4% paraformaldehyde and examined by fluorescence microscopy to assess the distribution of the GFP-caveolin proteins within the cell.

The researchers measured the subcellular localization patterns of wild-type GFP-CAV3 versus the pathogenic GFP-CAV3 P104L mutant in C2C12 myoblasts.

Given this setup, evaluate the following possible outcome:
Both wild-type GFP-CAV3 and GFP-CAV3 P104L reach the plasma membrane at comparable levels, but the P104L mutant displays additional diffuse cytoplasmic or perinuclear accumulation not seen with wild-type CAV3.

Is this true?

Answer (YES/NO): NO